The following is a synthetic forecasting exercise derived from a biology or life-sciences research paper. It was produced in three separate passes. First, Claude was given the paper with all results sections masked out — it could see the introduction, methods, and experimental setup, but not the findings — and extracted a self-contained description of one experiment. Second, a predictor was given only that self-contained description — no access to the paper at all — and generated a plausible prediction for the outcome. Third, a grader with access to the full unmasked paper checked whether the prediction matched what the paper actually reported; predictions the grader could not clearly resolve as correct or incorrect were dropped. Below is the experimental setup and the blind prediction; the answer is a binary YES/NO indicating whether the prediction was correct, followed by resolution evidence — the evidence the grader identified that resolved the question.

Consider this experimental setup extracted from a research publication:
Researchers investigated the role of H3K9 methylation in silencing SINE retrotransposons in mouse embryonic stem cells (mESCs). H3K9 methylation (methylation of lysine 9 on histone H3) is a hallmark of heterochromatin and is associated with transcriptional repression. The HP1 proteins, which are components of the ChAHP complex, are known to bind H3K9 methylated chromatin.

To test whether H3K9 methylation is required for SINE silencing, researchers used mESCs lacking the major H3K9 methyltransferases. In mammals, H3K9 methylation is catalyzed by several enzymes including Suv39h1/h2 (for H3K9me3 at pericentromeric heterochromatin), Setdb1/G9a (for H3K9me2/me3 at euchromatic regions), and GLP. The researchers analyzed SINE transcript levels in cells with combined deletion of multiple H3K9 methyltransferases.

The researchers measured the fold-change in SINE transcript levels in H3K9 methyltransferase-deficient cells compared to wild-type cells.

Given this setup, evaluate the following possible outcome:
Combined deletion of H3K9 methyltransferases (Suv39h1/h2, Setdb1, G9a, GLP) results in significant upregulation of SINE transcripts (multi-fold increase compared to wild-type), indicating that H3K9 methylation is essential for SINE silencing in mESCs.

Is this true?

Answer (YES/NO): NO